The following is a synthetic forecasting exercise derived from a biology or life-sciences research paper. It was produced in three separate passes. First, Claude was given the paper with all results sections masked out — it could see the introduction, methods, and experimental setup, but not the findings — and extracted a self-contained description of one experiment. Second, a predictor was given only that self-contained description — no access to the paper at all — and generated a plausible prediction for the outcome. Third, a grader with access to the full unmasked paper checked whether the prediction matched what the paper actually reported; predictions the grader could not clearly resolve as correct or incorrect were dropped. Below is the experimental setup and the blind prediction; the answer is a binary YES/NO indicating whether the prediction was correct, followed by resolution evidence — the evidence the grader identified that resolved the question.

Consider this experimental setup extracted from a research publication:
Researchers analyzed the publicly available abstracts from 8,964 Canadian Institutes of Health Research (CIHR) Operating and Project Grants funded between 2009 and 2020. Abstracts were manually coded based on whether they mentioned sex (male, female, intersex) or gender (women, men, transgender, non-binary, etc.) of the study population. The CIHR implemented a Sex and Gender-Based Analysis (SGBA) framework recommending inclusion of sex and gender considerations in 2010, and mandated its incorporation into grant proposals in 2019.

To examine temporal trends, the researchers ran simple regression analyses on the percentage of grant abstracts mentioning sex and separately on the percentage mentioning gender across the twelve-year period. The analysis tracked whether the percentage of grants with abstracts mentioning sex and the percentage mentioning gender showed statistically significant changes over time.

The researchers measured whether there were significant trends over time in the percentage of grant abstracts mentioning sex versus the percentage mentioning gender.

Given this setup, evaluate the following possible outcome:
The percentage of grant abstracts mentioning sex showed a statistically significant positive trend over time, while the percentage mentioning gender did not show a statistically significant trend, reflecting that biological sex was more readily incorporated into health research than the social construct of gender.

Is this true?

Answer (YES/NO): YES